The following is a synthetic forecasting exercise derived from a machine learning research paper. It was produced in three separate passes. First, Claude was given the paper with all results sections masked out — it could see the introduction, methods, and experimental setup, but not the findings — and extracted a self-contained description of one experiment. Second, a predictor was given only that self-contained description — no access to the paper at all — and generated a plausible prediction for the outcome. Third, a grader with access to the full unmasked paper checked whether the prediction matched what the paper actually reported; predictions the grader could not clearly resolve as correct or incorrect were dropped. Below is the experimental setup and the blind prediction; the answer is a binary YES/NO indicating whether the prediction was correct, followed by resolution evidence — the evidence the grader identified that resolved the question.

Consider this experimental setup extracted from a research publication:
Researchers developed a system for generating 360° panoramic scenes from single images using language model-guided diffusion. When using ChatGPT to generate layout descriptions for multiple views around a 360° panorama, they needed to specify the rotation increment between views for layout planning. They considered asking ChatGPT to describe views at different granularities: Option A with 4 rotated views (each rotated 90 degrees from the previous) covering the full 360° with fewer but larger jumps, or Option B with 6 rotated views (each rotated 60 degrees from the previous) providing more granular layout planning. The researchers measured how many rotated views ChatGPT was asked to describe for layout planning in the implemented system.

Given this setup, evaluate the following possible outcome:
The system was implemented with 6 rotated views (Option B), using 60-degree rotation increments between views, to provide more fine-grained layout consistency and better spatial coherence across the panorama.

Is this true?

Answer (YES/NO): YES